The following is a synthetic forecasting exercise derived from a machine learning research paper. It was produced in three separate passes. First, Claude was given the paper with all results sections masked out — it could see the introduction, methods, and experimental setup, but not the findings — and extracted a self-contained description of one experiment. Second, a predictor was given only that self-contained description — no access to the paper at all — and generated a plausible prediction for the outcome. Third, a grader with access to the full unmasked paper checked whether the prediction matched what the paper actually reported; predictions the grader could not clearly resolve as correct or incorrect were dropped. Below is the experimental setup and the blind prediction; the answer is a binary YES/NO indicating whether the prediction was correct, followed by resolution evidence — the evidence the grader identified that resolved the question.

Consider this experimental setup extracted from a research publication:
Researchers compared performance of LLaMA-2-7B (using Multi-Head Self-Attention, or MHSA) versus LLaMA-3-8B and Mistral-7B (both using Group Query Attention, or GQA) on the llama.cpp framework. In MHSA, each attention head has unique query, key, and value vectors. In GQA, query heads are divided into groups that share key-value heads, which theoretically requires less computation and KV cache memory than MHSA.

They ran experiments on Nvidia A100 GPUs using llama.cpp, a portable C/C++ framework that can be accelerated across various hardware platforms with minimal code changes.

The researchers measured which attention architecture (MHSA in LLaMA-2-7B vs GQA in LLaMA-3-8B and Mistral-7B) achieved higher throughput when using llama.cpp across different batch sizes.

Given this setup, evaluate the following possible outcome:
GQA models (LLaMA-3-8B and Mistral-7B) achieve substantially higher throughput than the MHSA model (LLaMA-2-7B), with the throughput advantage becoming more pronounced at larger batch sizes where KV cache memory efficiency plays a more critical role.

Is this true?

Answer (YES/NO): NO